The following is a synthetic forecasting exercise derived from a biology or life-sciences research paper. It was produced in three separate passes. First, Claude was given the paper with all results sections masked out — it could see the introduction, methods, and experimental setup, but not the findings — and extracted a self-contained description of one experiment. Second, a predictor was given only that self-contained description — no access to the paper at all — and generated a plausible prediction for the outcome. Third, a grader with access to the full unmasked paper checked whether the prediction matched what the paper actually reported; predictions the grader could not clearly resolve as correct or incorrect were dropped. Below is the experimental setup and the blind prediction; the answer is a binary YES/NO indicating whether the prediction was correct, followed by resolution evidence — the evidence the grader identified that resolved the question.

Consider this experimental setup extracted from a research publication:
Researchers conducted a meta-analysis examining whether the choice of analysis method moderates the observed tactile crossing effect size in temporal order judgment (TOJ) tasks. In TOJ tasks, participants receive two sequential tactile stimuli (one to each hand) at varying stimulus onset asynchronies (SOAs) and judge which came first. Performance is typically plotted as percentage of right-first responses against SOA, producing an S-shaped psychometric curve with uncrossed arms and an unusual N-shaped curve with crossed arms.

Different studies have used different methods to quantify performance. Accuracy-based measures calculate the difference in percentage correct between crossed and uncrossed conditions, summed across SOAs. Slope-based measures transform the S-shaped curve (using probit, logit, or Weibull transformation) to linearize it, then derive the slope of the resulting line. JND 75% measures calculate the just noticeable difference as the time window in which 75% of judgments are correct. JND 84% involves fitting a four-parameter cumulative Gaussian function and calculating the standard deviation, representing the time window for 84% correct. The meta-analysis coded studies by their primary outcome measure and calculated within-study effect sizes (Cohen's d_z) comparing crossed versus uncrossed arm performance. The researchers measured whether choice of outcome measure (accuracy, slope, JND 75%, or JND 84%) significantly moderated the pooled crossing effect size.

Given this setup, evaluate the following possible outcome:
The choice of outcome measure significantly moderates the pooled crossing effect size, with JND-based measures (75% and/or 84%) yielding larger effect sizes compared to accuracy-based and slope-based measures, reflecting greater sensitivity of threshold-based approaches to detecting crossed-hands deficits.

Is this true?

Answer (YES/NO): NO